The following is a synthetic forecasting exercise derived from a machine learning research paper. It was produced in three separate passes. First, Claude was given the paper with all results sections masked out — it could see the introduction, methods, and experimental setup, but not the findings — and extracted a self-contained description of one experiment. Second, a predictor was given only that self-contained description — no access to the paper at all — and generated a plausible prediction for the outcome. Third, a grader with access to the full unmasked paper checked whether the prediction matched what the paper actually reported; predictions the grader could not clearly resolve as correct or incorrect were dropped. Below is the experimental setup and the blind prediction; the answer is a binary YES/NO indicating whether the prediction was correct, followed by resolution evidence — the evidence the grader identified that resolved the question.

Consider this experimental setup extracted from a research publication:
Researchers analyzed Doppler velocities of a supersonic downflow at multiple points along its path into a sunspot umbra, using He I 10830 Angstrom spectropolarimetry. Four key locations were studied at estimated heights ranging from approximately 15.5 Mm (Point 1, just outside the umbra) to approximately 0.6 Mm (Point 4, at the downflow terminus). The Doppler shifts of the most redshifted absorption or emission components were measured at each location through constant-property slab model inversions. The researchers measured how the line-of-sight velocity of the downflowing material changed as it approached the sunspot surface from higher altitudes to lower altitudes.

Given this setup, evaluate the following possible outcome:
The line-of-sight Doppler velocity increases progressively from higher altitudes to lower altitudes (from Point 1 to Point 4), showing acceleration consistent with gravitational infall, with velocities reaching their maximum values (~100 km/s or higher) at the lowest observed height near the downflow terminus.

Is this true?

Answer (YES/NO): NO